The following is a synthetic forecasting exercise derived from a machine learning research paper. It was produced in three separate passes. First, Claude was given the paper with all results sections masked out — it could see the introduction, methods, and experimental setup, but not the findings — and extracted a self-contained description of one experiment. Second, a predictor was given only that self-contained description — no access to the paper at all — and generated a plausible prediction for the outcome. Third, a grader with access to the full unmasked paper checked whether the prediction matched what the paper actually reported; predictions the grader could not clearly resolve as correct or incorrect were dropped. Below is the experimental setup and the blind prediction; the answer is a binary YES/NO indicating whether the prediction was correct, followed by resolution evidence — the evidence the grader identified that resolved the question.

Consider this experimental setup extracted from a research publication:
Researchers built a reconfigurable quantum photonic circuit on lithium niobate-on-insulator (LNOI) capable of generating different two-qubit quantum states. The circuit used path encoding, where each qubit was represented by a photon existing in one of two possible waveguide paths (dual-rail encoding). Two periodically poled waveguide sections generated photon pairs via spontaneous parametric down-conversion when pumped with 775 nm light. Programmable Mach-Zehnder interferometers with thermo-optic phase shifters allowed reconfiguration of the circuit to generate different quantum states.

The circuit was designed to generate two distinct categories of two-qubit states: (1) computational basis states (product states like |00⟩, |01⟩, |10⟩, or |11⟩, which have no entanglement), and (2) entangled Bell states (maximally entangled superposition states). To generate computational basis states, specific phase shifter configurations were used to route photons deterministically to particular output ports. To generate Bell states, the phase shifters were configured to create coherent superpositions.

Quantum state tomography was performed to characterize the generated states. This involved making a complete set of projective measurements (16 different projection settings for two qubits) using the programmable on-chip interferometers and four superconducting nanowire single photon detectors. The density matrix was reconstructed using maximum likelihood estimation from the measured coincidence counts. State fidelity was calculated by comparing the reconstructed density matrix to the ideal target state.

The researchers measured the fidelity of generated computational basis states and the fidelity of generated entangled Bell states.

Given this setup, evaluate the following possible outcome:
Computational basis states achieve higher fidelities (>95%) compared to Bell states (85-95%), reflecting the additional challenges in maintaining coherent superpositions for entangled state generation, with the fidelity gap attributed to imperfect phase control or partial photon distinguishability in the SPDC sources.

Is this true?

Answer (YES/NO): YES